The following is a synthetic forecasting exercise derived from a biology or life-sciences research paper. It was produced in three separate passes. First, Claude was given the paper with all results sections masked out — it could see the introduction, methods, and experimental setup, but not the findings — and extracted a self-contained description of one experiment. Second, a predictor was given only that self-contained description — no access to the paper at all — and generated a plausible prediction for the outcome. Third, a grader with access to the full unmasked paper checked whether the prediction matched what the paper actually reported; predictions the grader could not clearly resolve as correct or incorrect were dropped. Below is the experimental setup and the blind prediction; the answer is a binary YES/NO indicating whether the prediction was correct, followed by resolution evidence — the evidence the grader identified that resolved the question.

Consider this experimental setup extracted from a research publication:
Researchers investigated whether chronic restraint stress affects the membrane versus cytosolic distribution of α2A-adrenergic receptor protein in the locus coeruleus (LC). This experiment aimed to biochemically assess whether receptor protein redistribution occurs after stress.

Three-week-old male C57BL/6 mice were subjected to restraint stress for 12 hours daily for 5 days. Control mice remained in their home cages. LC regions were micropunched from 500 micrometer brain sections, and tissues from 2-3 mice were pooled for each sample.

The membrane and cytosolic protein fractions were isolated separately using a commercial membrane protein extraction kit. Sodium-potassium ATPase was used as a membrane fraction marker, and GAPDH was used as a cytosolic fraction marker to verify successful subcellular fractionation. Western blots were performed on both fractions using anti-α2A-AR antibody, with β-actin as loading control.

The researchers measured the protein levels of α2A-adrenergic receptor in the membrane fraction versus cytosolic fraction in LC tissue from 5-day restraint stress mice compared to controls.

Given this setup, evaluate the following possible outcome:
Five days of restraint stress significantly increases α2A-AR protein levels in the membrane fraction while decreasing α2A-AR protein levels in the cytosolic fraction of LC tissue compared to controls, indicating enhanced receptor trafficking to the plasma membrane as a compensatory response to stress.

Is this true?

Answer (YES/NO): NO